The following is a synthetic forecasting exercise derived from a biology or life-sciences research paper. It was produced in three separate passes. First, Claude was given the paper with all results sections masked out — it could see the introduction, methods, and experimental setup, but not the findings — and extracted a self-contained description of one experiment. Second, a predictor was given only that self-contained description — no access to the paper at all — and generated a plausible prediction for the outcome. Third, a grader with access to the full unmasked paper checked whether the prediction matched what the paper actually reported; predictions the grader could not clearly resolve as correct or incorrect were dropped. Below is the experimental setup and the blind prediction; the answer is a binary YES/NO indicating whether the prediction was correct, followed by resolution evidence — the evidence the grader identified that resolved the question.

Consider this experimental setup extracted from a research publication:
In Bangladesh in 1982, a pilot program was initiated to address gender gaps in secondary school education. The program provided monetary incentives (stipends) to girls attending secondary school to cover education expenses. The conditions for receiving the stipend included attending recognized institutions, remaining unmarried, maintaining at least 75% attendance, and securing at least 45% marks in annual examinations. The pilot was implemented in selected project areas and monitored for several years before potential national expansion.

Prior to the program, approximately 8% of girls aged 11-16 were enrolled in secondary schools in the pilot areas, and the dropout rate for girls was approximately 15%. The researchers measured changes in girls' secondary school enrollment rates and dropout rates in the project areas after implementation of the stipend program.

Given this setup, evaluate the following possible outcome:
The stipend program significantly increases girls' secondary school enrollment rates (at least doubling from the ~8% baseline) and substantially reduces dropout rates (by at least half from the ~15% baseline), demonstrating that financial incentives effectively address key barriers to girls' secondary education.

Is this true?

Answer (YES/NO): NO